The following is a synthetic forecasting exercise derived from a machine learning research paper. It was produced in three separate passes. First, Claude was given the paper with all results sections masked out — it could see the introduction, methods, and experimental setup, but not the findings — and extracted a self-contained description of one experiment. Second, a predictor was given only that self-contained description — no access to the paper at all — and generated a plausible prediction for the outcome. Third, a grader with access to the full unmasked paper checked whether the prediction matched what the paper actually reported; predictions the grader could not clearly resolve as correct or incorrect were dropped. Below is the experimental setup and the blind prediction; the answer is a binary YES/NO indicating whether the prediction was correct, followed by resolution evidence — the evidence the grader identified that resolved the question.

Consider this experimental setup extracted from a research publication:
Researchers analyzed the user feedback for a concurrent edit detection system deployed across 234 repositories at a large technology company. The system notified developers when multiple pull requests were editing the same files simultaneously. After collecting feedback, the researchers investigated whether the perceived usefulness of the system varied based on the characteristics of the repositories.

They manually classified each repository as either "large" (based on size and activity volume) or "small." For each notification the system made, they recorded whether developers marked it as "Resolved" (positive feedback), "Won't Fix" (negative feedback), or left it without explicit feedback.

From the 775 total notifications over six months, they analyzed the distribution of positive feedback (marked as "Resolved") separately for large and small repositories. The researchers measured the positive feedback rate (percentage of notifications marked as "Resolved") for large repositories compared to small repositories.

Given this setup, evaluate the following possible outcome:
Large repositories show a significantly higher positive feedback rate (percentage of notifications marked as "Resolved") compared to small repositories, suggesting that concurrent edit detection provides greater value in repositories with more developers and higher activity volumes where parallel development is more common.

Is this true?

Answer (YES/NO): YES